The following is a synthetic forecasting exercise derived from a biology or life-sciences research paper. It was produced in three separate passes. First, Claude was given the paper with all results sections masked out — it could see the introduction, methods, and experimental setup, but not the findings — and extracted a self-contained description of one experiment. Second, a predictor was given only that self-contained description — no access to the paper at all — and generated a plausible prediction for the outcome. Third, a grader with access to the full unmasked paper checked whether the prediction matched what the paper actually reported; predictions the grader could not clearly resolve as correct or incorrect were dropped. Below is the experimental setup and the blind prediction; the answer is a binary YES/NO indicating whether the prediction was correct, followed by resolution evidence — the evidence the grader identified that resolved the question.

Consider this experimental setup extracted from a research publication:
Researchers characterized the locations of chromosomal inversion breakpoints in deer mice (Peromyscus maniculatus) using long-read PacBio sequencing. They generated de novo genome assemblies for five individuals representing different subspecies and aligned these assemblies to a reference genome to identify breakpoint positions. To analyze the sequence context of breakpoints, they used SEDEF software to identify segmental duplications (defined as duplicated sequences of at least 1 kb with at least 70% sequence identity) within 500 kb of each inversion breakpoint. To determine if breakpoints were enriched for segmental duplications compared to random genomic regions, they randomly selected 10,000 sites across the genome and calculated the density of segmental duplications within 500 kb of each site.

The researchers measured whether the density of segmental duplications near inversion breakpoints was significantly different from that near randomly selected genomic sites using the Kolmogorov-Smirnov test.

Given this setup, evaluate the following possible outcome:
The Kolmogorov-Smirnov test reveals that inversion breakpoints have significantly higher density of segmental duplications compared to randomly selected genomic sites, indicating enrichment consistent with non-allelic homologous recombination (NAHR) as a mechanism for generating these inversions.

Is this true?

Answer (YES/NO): YES